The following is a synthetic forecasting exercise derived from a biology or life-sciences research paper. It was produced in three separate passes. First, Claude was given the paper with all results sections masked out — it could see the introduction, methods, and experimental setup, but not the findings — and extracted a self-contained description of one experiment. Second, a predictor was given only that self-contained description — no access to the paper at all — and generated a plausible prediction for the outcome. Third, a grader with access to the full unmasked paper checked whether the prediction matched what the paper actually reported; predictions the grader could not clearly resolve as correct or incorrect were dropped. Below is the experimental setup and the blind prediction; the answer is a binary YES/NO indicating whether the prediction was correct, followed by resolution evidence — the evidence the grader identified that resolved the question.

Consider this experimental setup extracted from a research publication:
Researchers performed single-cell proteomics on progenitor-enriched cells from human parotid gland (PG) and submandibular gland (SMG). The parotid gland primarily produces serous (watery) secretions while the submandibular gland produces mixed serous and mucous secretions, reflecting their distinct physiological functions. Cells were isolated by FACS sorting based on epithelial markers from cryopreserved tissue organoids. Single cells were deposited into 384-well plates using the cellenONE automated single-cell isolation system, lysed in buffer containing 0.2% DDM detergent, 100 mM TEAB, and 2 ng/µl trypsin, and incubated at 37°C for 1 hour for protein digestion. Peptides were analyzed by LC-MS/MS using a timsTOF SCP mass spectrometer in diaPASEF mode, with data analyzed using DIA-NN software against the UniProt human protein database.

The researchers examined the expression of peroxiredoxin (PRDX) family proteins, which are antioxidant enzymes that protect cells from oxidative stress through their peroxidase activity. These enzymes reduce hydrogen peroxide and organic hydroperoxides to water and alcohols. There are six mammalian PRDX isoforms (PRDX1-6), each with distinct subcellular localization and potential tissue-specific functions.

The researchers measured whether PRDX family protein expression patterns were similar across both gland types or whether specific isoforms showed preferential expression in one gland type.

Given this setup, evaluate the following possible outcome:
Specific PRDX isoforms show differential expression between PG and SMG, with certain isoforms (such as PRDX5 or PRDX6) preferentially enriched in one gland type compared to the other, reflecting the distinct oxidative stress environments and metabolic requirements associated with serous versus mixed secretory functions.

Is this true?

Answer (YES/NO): YES